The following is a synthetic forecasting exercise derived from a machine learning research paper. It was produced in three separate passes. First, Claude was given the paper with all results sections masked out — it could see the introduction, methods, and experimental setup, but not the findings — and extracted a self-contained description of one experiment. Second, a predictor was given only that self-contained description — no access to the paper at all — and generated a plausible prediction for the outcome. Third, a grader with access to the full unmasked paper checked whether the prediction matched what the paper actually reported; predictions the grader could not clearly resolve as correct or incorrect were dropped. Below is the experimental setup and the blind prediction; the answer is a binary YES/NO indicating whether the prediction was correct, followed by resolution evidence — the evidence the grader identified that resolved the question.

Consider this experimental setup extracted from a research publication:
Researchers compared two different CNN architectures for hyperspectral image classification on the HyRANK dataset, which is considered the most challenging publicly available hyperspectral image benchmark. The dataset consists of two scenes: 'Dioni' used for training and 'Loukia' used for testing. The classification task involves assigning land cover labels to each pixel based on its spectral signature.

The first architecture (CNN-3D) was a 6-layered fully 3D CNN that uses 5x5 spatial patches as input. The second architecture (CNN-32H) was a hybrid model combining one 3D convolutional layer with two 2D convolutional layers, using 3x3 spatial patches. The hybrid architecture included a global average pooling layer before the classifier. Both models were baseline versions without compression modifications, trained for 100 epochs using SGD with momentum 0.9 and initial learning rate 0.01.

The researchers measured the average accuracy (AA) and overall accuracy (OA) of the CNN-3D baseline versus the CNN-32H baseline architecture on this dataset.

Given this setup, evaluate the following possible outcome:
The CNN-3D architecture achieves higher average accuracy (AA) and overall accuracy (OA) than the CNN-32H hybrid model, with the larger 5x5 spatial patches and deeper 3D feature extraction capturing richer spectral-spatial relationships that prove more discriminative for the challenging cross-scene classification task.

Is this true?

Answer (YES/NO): NO